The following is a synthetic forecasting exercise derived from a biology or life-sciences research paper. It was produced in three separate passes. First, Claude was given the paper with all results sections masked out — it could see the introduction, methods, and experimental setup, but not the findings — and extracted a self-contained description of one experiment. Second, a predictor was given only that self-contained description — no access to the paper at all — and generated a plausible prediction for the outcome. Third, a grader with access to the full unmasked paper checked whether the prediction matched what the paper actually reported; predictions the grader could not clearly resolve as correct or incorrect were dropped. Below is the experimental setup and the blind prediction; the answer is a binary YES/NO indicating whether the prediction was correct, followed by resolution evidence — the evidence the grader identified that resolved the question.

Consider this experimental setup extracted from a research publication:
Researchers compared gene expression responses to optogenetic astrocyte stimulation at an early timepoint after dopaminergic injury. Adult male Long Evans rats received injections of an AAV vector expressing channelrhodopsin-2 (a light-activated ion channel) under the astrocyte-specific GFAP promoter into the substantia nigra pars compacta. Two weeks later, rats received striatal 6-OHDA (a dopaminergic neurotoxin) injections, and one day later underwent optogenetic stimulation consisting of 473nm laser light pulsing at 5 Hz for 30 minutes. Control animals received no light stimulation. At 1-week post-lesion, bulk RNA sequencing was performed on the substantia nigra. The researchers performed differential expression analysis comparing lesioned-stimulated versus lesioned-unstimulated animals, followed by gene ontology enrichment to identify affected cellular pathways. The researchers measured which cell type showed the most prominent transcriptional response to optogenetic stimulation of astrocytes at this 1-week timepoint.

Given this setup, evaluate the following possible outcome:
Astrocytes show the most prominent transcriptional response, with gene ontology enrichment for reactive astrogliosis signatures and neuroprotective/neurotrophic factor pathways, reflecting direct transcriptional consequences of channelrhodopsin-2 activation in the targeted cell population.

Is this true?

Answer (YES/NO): NO